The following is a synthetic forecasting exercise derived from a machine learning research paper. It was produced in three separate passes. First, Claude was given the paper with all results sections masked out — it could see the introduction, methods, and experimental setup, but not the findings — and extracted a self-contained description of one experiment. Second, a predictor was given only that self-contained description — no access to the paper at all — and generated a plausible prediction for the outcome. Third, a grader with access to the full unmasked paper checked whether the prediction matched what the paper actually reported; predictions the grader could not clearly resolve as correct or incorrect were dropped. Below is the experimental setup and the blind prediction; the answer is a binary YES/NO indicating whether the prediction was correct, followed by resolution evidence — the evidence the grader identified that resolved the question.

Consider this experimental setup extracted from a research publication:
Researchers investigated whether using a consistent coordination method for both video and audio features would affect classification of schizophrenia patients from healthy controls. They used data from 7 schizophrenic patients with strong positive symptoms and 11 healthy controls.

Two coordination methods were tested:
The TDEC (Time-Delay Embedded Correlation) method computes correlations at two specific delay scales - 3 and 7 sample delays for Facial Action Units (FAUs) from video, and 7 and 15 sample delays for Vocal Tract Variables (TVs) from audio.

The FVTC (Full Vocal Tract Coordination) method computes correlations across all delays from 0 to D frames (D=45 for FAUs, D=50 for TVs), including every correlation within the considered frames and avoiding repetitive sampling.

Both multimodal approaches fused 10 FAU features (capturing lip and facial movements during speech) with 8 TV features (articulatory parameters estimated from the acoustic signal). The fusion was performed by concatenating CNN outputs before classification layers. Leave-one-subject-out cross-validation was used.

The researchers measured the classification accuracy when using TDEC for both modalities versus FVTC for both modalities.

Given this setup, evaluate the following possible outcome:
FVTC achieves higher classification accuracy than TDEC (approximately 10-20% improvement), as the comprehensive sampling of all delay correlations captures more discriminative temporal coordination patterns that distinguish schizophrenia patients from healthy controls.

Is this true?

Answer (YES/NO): NO